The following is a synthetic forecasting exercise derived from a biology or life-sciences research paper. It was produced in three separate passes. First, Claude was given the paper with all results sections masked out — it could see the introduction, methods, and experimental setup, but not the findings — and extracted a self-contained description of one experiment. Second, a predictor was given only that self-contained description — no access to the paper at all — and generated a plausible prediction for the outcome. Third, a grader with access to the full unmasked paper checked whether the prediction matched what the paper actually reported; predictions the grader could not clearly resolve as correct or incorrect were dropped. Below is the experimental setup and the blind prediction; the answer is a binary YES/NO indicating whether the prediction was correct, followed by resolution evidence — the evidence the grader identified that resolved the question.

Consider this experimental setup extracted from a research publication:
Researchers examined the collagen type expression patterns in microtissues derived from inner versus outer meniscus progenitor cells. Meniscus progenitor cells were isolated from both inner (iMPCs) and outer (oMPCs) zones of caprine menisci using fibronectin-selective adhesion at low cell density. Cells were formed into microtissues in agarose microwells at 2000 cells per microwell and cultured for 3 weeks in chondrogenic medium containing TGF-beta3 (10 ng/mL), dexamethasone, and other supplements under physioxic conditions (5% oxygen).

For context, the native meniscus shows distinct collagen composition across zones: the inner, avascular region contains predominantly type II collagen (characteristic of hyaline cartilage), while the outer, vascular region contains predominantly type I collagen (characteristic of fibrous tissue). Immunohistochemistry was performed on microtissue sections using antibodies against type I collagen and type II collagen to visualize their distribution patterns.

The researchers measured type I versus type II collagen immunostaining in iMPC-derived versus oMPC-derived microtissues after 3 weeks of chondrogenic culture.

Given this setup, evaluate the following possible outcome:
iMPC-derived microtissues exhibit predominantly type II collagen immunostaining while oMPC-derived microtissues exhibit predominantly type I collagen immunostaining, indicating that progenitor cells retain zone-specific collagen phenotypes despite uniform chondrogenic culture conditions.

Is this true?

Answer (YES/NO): YES